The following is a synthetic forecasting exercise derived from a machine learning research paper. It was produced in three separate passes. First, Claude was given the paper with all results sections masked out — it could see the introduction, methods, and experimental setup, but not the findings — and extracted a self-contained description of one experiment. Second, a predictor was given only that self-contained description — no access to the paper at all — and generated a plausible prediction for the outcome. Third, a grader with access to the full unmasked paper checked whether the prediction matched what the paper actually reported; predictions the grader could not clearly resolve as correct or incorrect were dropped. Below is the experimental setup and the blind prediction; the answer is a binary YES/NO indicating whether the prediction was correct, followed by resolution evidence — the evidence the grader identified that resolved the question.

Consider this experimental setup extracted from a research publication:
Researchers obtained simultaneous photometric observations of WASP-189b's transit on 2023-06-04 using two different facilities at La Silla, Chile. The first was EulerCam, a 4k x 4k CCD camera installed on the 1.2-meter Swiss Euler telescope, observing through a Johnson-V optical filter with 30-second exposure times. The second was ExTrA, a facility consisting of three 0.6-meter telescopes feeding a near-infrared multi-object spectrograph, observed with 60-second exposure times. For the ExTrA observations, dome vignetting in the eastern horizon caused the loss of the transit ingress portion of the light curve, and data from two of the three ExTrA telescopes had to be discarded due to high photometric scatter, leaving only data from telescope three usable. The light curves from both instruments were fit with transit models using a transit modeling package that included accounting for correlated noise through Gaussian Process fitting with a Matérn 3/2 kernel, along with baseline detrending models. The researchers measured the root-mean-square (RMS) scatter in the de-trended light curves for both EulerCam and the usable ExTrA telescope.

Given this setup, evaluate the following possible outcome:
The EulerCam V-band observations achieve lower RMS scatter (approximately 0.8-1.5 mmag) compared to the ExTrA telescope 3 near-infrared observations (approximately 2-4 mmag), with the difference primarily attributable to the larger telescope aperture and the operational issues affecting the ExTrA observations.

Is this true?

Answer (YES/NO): NO